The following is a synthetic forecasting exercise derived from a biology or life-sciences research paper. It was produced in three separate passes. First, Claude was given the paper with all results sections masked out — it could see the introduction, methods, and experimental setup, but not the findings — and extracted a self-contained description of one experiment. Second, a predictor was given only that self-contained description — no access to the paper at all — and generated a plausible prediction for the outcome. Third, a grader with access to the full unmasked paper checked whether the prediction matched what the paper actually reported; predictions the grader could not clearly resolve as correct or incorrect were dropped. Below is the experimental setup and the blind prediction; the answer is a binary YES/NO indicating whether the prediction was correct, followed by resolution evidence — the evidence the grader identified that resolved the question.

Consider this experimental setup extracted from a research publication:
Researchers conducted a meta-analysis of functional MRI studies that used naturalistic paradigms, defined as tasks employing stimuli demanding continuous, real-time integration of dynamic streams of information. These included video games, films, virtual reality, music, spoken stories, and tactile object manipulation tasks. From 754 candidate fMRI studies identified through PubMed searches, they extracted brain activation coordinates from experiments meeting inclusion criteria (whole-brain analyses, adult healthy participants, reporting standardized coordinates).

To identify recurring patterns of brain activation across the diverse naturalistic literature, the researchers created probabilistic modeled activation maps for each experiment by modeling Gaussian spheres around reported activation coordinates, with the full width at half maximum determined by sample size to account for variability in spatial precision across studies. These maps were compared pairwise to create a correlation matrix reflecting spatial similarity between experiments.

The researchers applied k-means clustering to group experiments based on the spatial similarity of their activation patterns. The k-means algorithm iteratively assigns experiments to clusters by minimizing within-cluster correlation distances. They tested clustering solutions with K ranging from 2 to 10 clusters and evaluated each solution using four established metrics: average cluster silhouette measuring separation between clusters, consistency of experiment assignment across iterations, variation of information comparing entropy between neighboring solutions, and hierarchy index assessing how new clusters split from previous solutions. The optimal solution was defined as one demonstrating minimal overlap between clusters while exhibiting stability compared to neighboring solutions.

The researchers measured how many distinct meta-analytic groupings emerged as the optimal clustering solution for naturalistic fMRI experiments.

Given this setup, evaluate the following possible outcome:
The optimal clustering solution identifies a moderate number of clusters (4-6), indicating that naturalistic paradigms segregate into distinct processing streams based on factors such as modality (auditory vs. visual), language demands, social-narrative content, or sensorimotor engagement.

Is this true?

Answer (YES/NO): YES